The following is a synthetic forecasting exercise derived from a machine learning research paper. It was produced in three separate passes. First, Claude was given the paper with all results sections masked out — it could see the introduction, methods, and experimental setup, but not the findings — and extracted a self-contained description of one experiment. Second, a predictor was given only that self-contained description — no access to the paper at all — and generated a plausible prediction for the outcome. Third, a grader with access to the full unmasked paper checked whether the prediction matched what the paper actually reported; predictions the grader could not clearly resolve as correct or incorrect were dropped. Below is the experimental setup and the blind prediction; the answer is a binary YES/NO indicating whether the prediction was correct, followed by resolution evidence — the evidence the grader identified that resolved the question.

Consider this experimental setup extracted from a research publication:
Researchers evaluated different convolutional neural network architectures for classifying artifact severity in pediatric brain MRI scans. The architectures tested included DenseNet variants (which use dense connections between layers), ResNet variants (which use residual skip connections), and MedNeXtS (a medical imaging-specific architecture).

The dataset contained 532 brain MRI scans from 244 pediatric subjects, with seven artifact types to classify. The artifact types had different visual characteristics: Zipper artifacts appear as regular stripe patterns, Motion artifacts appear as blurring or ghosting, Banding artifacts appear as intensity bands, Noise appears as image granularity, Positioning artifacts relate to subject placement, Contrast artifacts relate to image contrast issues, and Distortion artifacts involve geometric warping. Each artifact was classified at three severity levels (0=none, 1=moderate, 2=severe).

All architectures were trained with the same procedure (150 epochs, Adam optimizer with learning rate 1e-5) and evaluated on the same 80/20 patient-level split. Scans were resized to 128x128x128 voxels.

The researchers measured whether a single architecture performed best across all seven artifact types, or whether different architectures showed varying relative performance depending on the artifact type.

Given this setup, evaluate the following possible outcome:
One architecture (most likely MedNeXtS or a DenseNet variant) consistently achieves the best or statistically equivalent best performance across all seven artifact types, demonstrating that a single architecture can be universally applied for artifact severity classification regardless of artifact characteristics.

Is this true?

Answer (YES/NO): NO